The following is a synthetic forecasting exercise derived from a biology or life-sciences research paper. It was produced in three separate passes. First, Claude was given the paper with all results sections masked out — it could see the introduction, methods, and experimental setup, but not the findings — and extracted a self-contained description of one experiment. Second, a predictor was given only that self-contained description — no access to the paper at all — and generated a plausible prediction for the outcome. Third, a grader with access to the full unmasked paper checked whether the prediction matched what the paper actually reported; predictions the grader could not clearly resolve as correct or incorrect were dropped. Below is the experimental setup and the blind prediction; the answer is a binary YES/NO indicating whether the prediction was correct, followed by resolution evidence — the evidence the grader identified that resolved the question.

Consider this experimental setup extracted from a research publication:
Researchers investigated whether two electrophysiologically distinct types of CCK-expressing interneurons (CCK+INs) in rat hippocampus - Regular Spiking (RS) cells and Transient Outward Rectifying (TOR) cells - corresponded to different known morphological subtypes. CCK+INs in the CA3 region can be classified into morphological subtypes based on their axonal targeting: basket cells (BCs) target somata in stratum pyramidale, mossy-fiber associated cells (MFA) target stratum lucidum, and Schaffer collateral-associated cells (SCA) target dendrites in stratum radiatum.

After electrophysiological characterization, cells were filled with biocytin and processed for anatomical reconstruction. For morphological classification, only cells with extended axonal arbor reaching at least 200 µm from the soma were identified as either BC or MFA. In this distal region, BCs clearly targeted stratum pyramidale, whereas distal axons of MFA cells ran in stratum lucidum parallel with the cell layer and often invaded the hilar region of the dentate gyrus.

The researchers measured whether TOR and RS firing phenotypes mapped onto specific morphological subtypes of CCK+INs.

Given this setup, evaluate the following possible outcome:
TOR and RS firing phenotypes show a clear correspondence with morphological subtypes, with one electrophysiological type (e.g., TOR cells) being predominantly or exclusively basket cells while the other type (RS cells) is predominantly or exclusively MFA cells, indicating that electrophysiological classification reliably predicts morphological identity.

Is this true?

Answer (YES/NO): NO